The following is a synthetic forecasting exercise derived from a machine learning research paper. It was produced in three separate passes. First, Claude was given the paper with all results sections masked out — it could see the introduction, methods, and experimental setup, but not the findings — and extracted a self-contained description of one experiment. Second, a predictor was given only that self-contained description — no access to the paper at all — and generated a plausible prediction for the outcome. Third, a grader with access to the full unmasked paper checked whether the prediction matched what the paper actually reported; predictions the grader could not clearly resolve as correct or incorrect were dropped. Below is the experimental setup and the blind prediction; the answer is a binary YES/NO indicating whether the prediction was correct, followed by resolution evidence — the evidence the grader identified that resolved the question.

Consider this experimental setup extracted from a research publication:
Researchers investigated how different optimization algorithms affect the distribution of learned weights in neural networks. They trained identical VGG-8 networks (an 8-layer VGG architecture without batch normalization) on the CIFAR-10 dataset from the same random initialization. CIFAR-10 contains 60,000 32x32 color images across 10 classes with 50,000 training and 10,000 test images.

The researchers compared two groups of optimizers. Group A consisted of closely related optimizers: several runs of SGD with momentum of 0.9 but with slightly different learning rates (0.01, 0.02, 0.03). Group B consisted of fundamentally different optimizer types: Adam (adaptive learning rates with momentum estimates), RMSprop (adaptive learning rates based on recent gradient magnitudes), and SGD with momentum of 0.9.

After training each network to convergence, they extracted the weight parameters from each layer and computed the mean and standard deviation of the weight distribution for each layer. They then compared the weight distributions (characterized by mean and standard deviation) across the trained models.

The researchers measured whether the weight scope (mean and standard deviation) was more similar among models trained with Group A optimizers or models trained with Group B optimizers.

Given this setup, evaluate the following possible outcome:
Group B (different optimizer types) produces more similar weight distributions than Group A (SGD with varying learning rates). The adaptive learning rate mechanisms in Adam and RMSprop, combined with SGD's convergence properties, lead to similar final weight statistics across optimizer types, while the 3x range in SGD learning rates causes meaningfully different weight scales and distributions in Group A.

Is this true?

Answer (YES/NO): NO